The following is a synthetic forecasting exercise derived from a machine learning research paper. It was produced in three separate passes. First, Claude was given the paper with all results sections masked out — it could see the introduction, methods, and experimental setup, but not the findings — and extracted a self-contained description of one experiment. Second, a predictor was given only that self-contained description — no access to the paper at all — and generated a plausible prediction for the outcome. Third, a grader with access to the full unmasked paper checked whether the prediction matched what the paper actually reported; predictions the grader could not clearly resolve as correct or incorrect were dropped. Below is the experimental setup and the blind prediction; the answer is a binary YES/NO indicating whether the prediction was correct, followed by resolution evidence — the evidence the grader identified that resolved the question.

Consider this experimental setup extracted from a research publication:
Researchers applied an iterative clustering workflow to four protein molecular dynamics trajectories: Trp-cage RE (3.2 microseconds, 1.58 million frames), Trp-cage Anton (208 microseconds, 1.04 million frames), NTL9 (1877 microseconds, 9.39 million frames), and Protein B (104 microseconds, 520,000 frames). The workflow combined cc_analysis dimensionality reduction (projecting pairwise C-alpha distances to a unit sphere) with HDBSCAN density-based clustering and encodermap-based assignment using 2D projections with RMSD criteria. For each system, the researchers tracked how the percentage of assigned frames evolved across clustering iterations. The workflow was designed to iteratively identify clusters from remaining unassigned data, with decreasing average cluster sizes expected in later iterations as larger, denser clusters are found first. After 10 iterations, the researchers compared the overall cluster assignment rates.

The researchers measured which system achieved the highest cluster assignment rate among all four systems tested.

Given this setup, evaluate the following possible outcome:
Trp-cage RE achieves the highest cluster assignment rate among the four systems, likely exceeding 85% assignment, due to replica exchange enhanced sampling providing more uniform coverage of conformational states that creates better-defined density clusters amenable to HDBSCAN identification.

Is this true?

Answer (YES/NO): NO